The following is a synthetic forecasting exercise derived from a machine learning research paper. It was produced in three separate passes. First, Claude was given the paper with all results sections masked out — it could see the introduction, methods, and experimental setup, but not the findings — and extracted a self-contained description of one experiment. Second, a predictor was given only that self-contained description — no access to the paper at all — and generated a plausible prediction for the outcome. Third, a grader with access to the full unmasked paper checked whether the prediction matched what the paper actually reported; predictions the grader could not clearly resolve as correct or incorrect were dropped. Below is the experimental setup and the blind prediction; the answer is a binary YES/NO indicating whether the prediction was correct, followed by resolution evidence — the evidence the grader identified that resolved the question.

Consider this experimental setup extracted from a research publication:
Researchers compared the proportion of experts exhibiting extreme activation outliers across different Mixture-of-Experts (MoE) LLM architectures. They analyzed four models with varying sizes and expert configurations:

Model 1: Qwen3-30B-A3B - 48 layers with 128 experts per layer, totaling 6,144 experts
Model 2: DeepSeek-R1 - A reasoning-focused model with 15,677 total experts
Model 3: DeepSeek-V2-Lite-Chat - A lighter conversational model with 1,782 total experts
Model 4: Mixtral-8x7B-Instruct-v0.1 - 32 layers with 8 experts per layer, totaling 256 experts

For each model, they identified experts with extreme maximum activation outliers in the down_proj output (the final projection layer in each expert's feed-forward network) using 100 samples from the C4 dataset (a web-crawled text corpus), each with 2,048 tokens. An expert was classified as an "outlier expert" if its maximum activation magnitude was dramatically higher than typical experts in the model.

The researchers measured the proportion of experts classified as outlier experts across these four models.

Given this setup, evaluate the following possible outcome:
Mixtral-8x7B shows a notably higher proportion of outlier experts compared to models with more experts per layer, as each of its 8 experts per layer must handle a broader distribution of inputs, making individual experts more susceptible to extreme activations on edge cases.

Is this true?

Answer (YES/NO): YES